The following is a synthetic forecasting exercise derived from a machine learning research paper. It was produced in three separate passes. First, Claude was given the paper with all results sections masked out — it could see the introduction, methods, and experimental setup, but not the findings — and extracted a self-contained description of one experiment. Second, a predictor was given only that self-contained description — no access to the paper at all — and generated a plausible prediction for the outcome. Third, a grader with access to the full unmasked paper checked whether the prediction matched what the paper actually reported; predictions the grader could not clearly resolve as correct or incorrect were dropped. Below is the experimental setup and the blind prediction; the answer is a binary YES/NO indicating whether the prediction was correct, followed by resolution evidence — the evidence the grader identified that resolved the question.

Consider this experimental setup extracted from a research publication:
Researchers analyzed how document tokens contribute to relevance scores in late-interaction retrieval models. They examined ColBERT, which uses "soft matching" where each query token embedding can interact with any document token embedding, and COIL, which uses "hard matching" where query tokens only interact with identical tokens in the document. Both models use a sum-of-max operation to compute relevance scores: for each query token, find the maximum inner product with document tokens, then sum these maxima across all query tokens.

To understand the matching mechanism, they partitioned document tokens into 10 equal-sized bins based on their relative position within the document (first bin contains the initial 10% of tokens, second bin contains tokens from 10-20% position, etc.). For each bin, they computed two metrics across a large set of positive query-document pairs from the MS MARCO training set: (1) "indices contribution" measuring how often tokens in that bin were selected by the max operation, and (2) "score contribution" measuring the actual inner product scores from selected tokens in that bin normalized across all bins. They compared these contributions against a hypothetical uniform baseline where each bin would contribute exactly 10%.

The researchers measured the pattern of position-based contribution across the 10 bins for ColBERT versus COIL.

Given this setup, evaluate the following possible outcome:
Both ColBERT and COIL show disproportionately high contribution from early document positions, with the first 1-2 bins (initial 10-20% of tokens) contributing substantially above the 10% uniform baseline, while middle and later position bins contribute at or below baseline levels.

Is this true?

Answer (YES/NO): NO